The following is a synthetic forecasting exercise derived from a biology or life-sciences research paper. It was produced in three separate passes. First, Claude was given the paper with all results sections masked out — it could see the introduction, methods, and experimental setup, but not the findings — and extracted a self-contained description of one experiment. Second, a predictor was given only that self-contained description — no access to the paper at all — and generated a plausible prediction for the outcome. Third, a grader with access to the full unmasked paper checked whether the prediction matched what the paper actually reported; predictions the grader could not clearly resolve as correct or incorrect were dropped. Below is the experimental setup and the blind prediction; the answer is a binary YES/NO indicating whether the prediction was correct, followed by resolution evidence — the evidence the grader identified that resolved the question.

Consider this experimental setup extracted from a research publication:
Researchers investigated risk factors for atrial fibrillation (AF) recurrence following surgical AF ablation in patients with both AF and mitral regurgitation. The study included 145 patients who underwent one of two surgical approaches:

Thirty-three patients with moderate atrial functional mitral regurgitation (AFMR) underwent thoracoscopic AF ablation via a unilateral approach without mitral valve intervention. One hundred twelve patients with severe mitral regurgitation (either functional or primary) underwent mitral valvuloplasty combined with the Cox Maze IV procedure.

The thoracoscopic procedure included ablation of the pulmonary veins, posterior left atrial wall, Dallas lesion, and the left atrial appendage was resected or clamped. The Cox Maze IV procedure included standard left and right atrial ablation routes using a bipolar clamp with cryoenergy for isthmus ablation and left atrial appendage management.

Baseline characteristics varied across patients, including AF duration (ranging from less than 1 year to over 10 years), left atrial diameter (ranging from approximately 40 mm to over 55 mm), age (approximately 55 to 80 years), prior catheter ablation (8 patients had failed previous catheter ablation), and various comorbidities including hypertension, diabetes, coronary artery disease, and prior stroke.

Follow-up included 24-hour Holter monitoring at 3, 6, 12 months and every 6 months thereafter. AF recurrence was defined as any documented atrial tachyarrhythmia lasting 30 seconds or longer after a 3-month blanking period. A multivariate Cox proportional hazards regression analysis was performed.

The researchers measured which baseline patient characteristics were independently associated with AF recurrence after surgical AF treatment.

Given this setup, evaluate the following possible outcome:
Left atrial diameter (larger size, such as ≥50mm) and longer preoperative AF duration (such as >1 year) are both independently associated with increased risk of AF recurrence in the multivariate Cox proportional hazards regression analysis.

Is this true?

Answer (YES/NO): NO